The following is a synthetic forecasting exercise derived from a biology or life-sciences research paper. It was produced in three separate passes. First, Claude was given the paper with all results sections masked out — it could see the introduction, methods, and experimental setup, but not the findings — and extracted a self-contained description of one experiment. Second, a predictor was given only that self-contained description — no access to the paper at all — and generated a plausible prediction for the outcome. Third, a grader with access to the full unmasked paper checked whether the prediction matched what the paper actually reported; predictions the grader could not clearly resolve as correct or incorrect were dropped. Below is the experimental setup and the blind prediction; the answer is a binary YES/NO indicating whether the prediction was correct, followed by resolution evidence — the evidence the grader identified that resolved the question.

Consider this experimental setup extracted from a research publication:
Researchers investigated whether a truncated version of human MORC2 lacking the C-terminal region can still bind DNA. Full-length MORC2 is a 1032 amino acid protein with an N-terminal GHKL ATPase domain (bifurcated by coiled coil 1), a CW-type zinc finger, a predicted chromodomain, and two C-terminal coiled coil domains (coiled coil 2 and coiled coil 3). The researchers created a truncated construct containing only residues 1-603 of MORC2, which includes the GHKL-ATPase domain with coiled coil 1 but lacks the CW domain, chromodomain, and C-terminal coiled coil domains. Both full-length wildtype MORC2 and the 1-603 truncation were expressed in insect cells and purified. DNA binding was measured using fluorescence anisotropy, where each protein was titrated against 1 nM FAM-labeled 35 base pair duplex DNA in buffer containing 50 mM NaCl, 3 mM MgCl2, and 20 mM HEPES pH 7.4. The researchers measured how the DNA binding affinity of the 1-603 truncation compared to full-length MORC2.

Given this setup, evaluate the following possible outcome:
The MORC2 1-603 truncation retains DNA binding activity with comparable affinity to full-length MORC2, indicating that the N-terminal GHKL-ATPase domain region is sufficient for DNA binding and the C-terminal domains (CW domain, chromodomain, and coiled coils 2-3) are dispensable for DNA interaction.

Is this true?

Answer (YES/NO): NO